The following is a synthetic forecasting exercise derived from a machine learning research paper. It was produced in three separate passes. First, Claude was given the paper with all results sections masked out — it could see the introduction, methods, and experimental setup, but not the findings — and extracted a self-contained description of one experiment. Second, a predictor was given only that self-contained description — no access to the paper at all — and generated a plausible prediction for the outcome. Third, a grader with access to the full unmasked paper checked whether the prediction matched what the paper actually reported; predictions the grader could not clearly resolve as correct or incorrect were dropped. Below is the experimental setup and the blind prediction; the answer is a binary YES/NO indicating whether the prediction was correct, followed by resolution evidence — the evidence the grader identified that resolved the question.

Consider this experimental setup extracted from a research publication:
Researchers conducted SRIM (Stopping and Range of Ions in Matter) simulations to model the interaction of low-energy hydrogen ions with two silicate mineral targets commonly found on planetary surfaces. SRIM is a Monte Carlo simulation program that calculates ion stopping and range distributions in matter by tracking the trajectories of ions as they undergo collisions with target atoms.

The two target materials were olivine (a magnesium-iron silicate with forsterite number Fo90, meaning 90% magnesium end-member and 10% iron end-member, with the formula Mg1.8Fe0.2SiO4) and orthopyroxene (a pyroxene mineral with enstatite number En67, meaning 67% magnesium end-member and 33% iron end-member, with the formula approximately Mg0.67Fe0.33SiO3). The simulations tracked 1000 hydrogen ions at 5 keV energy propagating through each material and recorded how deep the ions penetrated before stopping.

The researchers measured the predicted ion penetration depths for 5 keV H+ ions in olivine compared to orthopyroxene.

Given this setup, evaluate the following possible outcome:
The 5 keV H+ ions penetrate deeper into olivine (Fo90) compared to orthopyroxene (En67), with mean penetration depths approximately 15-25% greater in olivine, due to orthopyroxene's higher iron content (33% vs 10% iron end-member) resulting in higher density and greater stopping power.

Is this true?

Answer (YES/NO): NO